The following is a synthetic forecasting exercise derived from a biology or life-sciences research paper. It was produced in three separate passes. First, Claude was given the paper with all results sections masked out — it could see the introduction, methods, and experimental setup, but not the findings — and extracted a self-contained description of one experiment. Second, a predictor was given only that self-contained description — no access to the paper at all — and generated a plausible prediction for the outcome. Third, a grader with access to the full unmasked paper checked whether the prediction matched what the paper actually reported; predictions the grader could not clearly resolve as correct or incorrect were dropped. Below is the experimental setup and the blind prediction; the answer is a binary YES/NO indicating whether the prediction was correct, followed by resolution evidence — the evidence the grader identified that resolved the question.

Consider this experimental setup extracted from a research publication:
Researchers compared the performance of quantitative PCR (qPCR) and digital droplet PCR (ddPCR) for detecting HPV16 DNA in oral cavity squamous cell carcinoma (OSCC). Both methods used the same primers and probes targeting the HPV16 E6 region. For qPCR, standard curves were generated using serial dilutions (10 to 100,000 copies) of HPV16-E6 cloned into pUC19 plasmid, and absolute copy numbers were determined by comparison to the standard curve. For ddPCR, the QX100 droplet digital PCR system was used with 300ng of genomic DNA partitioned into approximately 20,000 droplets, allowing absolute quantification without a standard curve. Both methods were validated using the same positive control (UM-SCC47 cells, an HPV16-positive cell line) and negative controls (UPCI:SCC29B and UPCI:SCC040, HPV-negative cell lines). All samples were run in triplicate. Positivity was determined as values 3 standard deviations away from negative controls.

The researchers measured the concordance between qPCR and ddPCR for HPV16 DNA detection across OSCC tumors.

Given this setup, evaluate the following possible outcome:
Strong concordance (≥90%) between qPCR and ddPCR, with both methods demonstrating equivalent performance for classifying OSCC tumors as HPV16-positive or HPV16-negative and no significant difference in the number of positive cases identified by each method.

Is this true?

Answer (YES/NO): NO